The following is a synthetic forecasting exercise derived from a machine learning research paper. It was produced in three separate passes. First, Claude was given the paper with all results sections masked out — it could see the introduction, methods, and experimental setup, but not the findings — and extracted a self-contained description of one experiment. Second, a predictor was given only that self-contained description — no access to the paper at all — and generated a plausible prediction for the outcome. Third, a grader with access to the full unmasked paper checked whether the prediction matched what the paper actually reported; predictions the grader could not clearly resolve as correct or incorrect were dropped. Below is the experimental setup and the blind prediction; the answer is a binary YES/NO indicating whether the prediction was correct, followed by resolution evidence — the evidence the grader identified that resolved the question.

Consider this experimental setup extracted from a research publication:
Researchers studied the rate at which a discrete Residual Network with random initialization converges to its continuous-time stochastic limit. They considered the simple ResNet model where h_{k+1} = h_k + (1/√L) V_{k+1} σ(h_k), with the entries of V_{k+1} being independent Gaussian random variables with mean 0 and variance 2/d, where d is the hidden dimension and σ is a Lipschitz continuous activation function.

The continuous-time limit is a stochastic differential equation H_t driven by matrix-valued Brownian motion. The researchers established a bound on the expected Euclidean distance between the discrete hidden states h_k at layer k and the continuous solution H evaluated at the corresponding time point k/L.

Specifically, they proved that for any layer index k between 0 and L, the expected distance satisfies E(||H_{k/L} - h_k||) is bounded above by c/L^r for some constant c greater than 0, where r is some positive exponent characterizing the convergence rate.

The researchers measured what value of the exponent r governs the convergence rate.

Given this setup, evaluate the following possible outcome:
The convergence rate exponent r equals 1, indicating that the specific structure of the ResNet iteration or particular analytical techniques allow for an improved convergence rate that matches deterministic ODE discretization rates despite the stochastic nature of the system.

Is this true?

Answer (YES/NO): NO